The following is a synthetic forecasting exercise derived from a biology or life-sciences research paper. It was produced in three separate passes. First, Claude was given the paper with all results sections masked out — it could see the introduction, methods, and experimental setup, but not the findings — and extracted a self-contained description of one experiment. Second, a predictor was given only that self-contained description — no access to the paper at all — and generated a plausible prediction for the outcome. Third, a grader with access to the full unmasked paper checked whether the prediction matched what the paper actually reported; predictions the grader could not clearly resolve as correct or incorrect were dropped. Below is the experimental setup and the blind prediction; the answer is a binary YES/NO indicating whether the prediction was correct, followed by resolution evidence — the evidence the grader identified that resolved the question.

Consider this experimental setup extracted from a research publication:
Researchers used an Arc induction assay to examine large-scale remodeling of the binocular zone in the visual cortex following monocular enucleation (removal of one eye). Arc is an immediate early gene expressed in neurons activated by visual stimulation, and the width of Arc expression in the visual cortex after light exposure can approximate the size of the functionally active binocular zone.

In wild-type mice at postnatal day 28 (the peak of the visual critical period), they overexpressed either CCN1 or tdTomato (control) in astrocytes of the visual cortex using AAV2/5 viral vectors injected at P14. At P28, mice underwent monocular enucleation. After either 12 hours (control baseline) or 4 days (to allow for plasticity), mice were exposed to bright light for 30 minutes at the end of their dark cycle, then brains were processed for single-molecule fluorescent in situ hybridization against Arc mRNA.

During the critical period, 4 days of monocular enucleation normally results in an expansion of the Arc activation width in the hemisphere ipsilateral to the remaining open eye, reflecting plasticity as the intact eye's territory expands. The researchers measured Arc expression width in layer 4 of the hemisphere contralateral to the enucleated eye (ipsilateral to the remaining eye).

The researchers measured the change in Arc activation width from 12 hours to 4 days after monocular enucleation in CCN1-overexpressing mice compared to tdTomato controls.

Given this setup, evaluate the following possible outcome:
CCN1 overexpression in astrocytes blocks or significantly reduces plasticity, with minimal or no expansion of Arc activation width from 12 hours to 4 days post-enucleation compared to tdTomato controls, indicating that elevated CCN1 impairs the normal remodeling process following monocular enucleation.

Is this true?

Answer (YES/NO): YES